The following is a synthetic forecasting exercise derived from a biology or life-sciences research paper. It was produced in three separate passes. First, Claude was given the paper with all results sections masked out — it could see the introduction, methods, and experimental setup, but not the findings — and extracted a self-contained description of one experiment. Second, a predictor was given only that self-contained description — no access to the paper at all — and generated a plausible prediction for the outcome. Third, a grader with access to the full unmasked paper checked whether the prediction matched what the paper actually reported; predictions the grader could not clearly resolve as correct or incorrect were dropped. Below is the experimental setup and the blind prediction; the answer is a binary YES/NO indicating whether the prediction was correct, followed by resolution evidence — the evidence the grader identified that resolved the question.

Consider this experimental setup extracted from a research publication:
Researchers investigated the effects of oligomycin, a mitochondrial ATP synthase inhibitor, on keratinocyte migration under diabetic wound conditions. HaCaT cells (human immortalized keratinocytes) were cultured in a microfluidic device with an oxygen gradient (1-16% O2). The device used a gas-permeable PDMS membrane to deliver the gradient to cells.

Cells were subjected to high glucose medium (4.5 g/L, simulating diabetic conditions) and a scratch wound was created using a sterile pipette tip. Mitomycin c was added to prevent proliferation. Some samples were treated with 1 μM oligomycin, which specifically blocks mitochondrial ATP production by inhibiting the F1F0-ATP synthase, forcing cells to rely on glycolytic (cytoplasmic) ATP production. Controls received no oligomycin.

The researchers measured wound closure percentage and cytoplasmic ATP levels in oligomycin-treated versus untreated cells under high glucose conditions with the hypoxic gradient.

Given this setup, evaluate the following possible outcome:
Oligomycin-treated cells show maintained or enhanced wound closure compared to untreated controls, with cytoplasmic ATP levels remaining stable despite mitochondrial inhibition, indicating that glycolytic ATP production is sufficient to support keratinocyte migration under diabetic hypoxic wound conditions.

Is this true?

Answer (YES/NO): NO